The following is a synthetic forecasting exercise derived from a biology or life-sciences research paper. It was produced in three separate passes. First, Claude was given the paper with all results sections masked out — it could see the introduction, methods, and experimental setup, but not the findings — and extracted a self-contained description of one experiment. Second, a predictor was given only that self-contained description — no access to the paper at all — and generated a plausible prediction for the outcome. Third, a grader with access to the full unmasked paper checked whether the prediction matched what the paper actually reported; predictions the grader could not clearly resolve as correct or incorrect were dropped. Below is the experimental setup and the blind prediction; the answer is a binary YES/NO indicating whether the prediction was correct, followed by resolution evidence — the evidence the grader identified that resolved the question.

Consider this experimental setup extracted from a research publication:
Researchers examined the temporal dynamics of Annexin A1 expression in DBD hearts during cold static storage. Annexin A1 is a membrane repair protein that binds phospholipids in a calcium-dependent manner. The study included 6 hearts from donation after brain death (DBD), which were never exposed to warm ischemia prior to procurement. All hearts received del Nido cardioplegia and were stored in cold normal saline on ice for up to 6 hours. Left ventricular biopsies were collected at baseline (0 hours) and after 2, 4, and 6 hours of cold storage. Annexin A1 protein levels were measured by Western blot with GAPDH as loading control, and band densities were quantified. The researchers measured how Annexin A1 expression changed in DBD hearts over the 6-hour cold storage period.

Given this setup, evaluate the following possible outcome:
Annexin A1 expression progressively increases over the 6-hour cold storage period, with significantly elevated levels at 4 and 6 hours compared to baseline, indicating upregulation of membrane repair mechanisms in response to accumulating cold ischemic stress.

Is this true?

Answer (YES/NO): NO